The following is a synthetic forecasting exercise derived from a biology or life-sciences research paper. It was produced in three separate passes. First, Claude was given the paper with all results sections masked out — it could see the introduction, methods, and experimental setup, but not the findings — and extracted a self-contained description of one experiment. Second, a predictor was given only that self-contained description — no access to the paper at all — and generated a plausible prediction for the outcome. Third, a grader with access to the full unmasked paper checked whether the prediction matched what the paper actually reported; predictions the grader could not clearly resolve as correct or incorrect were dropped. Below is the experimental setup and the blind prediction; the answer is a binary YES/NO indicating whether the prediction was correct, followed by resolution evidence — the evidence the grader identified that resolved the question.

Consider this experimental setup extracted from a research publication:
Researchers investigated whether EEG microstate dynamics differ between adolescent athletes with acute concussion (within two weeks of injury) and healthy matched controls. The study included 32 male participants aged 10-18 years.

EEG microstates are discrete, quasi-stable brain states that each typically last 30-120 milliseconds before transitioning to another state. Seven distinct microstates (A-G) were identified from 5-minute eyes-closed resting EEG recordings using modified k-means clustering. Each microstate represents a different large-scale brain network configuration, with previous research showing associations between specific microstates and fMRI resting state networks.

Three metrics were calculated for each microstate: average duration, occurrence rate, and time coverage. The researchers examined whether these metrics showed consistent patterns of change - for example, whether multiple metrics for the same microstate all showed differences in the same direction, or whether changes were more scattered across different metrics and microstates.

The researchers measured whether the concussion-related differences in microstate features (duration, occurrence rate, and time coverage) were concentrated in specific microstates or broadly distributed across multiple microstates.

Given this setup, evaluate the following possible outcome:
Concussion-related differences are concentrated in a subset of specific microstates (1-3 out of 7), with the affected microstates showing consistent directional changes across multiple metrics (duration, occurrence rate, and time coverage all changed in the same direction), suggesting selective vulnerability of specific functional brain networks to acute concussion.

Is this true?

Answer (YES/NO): YES